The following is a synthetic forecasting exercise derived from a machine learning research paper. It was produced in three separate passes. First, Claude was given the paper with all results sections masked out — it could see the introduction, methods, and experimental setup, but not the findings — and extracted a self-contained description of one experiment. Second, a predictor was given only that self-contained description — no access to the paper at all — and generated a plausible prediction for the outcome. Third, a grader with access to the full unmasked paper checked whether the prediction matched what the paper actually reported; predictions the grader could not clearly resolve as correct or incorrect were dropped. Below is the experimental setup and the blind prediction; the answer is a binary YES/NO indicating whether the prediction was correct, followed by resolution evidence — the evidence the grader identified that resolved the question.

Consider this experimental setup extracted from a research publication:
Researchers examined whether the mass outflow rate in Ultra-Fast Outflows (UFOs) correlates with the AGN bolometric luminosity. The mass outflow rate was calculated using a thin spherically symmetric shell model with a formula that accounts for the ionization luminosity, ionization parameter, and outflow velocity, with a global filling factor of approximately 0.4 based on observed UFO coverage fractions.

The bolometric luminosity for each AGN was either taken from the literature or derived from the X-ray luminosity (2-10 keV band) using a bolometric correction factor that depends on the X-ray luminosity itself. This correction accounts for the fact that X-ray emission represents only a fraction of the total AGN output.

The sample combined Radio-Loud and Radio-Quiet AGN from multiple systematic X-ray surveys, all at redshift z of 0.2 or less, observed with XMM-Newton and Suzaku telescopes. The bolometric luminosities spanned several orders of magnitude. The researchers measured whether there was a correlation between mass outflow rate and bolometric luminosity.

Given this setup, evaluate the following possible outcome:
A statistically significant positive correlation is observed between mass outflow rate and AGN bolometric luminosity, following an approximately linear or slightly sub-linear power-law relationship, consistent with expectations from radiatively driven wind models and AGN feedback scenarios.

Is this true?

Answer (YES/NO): YES